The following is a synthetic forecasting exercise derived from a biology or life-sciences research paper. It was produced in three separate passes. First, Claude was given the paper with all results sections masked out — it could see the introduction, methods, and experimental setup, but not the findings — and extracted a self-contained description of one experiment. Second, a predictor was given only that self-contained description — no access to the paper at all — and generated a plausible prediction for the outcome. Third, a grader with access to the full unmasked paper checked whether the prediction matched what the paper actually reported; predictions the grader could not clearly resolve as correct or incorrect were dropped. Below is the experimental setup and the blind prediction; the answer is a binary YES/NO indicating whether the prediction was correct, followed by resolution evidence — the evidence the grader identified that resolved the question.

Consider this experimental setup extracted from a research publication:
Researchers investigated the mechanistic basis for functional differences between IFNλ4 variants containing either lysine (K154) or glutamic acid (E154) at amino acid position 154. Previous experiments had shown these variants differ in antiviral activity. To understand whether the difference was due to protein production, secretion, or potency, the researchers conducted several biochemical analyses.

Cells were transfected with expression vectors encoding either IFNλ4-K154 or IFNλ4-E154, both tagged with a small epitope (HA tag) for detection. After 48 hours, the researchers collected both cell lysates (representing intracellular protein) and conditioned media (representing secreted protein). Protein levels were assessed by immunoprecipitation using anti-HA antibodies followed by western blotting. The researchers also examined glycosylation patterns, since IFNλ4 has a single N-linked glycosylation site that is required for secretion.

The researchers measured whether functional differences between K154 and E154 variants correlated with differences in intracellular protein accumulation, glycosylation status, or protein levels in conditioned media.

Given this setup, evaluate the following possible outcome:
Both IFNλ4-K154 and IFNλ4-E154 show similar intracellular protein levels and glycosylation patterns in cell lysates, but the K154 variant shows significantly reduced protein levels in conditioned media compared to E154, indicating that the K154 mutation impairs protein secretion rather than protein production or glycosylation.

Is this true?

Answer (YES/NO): NO